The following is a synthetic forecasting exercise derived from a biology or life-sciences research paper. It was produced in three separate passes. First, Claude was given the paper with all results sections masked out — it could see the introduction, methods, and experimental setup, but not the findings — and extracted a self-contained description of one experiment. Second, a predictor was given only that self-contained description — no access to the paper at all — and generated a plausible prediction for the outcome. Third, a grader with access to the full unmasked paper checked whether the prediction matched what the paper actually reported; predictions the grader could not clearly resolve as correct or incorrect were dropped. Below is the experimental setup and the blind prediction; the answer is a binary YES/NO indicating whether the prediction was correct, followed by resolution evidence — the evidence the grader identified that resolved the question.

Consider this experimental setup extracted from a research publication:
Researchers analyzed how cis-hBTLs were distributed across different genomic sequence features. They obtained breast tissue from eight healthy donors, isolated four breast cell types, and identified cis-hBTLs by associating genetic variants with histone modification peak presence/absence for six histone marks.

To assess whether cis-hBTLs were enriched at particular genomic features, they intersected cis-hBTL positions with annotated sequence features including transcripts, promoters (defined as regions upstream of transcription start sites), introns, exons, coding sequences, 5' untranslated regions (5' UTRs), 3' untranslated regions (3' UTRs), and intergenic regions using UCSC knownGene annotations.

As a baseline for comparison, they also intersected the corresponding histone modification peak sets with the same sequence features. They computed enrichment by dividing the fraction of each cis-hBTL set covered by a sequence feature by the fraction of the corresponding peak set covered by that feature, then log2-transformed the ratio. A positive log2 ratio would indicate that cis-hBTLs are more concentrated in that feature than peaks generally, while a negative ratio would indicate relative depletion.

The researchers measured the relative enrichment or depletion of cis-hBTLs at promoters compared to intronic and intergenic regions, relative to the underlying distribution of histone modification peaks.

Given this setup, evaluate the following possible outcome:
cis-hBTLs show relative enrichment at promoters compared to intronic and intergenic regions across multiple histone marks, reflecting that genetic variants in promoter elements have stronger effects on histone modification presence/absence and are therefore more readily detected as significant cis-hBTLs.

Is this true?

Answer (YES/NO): NO